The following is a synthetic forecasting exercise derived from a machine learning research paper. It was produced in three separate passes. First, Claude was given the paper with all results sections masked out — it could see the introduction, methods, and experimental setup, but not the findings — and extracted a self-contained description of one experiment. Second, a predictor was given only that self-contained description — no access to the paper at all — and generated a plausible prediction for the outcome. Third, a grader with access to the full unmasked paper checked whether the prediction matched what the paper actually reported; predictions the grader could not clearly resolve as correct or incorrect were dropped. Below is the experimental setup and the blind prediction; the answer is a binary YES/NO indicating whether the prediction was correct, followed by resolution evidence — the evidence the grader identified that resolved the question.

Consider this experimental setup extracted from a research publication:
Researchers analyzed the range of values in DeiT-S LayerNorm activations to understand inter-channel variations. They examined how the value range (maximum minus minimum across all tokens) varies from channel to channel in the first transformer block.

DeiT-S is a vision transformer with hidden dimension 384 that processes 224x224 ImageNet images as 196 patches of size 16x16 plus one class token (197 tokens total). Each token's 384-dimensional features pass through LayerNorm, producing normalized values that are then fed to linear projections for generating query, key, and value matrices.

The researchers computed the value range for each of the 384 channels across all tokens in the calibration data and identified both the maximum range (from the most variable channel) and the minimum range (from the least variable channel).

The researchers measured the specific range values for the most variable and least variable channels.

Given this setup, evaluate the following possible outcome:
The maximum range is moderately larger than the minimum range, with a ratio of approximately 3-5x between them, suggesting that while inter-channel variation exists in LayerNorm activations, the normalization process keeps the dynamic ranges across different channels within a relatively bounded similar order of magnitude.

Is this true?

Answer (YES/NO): NO